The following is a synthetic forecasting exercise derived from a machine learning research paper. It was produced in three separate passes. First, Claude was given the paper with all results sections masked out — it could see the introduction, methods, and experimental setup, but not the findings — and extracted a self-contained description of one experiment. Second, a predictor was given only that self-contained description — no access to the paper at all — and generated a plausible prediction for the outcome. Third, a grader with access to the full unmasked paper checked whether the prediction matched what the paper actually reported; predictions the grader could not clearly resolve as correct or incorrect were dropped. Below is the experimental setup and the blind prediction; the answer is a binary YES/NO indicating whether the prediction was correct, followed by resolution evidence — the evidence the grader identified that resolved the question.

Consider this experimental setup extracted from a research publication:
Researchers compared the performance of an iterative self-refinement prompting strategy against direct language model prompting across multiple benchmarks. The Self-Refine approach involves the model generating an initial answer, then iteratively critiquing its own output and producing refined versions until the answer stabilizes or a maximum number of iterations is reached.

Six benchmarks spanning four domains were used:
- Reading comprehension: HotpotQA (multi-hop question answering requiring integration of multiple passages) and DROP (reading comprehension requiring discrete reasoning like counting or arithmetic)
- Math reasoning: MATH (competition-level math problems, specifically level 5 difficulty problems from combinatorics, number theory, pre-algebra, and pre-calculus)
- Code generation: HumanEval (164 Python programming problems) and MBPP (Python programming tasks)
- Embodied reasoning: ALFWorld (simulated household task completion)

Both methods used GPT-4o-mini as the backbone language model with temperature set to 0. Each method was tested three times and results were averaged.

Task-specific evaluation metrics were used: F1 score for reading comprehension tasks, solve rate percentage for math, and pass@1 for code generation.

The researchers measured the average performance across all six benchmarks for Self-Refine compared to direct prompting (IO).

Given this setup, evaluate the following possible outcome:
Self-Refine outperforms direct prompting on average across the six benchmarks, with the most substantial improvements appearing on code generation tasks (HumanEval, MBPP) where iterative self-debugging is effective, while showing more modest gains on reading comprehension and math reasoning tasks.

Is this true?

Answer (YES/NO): NO